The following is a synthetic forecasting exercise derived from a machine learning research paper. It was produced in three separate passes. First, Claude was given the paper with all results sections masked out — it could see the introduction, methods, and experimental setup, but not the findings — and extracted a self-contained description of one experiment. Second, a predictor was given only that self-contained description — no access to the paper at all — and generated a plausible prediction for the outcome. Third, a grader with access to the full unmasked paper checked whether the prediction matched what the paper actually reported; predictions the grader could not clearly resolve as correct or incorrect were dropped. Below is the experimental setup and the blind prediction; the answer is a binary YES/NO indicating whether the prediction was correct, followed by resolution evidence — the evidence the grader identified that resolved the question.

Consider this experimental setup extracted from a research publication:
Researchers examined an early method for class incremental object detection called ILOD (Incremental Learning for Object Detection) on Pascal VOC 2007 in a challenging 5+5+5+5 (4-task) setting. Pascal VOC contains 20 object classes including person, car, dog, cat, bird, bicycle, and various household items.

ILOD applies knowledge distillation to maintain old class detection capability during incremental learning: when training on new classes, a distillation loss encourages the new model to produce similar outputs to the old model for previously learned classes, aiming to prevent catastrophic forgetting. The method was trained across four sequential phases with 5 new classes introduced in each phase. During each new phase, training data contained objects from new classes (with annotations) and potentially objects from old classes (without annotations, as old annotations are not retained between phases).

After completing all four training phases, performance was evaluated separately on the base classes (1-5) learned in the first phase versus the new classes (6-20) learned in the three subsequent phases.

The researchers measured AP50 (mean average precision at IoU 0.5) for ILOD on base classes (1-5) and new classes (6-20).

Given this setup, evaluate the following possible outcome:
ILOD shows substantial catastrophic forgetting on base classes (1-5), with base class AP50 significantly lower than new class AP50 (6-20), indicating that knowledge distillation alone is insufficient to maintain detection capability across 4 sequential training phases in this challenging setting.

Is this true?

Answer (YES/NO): NO